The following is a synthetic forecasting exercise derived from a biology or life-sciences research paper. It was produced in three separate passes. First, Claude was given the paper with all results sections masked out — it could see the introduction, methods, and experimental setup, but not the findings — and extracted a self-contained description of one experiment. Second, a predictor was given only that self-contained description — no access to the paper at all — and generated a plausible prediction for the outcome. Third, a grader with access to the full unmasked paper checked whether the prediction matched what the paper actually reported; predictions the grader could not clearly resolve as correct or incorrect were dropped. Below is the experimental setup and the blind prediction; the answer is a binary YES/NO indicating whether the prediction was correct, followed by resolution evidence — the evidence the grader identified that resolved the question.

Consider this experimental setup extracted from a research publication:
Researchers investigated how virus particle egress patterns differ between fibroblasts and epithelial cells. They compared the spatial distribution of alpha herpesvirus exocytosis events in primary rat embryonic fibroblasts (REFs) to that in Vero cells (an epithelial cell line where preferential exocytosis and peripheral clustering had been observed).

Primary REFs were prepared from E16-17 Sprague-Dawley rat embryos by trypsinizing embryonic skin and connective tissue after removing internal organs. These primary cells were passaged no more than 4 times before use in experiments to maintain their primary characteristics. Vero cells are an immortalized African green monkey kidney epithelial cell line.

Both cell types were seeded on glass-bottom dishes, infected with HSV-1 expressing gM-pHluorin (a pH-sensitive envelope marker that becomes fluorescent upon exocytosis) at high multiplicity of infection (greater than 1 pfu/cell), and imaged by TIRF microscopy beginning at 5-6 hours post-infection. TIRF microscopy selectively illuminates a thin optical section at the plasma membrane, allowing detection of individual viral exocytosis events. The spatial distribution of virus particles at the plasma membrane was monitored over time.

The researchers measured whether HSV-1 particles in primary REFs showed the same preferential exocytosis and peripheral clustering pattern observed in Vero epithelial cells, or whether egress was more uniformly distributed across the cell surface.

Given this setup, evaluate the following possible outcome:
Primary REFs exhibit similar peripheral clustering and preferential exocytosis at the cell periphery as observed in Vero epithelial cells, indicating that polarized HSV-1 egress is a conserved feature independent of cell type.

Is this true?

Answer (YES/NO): NO